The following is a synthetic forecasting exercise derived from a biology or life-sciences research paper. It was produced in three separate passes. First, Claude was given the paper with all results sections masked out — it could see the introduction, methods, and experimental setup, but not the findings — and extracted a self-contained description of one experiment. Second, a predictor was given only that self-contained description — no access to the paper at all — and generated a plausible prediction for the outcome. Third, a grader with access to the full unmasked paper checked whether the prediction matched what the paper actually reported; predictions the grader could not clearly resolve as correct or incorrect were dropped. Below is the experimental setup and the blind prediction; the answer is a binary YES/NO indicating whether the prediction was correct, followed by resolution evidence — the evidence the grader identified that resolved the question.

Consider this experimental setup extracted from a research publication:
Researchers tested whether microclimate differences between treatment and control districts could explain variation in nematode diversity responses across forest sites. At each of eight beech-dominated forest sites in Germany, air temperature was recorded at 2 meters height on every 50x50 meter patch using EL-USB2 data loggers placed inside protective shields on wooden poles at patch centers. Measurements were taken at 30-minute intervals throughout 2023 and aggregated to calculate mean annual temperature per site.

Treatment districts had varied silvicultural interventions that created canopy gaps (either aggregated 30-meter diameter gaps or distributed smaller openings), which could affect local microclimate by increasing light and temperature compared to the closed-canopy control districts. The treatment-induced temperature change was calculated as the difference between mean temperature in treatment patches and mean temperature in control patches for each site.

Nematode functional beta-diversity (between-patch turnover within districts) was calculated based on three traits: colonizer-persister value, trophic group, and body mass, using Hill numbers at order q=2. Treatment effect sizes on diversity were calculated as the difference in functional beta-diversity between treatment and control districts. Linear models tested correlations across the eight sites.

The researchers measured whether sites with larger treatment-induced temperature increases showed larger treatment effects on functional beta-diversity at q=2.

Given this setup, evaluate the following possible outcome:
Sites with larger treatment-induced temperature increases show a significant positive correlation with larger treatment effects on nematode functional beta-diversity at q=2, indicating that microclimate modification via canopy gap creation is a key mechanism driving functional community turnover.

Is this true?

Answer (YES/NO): NO